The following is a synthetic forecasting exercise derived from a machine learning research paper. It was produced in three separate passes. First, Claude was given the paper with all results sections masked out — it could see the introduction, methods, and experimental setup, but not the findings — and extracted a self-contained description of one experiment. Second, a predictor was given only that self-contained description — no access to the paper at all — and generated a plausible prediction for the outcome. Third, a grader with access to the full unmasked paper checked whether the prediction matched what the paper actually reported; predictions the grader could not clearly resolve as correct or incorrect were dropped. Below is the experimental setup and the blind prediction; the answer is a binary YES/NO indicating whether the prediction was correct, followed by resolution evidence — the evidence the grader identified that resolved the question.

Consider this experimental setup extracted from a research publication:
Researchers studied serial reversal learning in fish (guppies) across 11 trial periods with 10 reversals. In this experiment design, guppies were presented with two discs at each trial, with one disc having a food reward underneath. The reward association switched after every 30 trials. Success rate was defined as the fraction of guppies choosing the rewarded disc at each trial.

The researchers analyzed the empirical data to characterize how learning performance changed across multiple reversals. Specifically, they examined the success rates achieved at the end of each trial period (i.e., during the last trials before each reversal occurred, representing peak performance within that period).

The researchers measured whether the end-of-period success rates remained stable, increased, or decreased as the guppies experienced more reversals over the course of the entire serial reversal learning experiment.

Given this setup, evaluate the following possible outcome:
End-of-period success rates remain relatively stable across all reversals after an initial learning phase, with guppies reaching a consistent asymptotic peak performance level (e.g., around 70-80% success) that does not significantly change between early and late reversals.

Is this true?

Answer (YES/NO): NO